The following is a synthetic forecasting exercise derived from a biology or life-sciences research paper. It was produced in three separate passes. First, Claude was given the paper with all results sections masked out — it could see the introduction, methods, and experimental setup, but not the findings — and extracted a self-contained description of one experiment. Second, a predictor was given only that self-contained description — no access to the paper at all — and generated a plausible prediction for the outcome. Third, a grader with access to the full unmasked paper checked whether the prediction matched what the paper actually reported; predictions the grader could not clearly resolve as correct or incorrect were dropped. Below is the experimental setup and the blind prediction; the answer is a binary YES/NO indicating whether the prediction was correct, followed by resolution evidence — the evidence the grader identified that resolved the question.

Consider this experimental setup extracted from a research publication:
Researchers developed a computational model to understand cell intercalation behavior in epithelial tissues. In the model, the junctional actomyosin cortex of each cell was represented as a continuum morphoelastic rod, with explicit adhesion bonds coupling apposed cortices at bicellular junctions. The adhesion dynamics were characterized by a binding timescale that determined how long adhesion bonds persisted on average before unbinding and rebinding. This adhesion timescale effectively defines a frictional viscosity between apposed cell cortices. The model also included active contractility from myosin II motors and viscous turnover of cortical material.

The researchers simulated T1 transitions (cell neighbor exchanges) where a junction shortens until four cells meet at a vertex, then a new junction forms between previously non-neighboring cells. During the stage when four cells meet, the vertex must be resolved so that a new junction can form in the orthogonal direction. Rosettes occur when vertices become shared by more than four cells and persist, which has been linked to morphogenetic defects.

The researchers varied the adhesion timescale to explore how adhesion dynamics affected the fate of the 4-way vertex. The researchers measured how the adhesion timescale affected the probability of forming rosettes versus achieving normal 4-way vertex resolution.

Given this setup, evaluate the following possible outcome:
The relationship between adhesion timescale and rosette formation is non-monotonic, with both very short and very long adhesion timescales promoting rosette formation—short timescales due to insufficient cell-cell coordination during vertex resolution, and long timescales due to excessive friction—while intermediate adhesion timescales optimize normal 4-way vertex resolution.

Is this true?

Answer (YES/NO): NO